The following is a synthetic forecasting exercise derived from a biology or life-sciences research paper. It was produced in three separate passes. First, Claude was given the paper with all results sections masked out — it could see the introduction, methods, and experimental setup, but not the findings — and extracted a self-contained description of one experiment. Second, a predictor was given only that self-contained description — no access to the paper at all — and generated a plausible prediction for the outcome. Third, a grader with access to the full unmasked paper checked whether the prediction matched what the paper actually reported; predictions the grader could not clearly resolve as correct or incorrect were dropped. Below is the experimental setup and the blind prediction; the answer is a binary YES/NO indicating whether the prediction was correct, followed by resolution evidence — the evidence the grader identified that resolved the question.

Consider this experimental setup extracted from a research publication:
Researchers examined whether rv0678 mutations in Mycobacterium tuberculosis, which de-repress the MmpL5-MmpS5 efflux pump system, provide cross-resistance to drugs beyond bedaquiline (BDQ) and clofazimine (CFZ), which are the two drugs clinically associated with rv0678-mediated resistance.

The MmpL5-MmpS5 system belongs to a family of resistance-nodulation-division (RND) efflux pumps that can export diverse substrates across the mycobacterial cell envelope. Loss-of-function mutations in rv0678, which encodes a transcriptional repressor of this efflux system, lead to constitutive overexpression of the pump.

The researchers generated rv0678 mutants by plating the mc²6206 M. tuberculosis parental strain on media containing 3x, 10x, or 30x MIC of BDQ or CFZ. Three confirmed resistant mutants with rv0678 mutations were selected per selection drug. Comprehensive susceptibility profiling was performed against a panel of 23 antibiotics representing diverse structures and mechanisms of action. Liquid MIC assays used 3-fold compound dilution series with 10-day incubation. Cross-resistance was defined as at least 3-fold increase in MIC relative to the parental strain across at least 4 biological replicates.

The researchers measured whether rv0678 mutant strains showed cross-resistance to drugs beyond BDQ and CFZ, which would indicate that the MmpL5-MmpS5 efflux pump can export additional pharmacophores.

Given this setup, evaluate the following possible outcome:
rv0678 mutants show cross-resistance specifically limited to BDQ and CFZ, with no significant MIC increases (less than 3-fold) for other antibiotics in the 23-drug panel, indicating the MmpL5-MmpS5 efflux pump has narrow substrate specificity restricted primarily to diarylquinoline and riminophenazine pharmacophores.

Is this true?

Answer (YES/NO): NO